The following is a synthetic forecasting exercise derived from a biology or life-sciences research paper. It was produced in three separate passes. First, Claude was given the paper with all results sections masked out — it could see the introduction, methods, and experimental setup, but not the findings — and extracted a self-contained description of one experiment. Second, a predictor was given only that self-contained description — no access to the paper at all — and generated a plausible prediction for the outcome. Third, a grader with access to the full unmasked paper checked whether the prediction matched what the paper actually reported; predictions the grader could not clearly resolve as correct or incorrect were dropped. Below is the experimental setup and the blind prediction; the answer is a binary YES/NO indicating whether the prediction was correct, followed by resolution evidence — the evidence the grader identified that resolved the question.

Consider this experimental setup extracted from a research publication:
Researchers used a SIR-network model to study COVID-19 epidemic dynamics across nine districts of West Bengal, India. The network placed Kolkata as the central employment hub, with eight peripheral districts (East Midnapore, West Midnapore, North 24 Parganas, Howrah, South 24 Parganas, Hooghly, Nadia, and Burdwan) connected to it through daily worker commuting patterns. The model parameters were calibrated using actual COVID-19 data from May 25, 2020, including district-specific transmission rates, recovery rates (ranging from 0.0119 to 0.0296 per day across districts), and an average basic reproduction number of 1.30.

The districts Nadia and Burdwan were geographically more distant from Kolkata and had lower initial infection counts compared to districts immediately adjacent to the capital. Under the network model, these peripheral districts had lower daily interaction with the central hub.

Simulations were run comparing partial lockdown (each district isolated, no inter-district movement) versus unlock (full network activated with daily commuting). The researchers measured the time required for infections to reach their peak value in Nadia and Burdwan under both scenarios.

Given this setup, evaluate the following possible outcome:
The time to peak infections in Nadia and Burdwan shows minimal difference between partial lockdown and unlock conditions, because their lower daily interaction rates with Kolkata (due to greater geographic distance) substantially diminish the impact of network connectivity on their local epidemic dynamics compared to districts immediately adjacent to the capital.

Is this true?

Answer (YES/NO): NO